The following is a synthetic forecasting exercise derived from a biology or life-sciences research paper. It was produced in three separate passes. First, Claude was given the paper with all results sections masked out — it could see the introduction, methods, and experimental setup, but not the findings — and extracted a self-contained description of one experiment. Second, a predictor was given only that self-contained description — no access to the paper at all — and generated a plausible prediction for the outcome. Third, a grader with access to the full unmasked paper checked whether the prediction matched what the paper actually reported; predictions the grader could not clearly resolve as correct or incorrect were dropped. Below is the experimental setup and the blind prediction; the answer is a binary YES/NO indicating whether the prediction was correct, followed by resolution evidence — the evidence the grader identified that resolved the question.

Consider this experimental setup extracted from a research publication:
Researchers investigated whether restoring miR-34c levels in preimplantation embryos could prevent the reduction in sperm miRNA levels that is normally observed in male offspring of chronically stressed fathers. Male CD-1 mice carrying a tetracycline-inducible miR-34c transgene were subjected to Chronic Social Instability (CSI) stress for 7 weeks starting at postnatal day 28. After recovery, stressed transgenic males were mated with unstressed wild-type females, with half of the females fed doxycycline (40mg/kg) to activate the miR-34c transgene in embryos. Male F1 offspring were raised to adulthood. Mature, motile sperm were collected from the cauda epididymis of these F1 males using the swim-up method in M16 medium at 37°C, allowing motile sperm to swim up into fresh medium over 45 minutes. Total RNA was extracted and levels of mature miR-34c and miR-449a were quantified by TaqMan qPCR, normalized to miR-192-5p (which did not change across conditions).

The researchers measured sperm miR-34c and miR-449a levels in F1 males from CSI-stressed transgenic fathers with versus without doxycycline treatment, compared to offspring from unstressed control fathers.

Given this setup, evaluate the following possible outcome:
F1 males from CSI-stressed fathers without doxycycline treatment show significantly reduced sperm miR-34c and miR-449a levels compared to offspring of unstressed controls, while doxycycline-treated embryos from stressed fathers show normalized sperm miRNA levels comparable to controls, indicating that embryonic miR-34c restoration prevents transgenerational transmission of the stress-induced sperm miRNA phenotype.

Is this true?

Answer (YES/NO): YES